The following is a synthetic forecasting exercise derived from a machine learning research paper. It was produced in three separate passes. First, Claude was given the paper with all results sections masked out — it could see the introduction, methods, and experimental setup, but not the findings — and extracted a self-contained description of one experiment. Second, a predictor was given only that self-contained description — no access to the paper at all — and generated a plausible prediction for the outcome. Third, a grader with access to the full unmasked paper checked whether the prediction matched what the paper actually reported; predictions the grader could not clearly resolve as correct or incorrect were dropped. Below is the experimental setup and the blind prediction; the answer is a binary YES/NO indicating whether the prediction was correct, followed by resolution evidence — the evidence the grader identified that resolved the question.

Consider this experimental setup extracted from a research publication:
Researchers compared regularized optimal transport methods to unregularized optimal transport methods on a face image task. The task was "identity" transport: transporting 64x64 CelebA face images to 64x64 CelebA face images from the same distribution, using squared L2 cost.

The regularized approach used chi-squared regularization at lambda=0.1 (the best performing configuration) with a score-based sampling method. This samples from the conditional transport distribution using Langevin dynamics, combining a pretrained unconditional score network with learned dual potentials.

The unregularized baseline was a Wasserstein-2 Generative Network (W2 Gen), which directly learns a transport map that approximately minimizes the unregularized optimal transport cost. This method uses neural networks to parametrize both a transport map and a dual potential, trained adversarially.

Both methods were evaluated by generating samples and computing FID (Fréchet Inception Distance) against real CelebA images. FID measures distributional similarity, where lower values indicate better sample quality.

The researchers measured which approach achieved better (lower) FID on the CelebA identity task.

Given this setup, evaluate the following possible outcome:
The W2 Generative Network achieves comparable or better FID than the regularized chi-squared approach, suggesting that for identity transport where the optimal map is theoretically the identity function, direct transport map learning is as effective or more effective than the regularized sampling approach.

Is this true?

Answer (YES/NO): YES